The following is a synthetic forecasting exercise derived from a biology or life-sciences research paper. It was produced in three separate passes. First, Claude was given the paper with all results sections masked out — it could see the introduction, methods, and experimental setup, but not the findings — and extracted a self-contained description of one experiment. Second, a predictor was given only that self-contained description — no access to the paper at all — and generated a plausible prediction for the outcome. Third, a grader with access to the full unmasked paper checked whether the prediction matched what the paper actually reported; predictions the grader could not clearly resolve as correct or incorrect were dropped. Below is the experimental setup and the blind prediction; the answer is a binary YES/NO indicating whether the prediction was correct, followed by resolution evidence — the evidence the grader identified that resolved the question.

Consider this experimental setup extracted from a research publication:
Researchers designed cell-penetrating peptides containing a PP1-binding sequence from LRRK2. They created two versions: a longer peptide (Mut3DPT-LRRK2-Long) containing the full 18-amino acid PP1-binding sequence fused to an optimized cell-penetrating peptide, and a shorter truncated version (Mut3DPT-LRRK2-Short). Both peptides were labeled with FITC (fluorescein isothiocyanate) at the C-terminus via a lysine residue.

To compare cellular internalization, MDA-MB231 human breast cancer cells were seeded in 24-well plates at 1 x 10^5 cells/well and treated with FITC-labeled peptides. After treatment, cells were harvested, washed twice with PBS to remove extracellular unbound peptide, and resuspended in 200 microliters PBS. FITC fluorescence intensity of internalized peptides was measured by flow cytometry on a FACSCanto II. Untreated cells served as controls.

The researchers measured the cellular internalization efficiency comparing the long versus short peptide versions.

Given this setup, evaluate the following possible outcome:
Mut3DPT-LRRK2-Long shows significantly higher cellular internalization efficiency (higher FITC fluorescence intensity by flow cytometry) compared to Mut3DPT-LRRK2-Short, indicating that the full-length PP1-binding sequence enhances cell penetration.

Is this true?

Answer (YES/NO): NO